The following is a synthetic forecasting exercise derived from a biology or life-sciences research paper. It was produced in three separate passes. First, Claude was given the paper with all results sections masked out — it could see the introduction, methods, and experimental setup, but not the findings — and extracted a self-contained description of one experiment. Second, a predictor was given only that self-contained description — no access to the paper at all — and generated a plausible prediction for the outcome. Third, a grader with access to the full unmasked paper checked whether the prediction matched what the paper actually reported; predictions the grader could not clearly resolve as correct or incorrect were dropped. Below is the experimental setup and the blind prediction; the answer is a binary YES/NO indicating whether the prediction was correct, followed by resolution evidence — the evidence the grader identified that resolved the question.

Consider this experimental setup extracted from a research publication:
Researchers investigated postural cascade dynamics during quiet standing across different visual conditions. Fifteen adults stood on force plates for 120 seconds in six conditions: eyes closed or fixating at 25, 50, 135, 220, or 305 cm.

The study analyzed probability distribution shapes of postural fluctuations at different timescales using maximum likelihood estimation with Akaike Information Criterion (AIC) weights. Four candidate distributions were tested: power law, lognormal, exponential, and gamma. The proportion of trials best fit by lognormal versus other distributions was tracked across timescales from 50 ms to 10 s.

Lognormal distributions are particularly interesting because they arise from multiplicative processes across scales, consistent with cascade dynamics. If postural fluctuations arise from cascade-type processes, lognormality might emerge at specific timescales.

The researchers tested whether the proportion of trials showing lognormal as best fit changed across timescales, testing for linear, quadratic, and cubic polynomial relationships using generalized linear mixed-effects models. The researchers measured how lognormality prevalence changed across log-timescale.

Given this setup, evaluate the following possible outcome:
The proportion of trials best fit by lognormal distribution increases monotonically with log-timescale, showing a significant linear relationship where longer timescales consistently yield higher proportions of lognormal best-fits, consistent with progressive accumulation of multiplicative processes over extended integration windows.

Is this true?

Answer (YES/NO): YES